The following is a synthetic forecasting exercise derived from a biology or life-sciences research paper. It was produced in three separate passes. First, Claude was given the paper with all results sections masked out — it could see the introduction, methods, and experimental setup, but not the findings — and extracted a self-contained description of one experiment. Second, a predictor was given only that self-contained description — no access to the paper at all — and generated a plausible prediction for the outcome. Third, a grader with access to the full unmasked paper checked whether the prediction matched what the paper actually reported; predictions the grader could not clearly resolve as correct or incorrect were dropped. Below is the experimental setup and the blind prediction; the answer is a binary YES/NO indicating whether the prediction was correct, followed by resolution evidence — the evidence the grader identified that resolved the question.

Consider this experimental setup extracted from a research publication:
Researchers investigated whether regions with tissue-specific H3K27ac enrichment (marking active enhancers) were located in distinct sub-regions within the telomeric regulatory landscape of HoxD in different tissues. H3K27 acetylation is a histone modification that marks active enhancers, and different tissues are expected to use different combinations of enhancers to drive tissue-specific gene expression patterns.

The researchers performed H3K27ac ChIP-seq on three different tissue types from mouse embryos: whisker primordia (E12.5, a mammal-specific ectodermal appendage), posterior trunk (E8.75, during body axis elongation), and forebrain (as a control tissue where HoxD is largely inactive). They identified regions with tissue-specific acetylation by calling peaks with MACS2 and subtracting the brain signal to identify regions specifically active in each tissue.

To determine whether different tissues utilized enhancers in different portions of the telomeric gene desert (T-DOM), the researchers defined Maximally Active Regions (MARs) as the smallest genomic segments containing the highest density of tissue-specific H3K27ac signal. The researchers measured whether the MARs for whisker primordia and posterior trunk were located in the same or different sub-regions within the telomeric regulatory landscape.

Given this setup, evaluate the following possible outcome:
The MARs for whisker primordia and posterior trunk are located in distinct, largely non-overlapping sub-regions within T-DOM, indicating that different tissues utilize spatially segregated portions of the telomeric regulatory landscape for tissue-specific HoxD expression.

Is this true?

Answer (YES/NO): YES